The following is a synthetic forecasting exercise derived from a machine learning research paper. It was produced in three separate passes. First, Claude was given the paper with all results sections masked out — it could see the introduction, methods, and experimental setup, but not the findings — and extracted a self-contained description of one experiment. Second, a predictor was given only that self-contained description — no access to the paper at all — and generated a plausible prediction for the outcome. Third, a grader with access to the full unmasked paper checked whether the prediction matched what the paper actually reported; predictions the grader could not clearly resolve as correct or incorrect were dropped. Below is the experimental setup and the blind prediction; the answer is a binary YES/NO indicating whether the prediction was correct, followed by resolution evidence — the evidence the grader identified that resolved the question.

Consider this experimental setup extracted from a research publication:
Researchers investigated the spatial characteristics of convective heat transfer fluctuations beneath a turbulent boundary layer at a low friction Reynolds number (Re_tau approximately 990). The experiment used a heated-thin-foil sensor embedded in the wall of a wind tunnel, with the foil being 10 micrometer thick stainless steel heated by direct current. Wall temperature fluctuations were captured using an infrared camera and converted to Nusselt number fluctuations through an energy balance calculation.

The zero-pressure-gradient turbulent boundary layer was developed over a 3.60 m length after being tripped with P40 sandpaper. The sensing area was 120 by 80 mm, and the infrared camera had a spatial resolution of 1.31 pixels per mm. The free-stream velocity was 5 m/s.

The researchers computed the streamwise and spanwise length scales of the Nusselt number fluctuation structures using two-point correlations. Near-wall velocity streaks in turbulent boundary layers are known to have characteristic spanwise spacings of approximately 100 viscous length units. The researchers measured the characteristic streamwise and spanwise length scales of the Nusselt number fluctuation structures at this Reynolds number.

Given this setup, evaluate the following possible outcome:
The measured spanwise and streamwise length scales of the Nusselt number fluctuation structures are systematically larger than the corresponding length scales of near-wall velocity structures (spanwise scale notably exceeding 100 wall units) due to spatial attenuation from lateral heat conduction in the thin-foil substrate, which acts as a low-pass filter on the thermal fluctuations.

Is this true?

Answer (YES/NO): NO